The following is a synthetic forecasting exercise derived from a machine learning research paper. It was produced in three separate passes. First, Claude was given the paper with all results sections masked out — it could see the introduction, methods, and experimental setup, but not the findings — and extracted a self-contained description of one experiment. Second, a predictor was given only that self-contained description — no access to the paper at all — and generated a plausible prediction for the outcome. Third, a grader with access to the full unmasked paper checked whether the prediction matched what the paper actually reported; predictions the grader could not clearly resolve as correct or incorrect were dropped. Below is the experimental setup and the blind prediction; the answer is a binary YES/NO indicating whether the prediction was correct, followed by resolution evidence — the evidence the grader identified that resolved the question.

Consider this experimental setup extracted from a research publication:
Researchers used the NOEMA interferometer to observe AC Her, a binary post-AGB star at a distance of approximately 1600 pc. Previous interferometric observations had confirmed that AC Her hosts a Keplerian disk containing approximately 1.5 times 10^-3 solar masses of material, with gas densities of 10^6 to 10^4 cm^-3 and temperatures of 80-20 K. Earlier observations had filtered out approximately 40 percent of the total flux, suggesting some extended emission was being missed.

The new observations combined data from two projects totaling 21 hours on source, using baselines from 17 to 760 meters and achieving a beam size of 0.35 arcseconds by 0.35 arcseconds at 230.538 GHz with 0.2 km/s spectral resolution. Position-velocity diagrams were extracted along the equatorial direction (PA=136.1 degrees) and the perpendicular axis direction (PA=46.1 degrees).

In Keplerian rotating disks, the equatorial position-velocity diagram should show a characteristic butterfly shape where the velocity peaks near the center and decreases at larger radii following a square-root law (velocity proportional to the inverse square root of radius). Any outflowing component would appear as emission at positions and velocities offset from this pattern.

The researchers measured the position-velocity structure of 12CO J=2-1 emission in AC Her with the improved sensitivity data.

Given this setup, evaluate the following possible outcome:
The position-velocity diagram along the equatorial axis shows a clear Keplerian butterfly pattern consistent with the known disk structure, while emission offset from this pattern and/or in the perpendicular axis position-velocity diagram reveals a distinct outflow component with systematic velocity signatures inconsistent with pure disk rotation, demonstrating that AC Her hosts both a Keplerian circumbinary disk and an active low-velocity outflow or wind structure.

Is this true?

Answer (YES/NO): NO